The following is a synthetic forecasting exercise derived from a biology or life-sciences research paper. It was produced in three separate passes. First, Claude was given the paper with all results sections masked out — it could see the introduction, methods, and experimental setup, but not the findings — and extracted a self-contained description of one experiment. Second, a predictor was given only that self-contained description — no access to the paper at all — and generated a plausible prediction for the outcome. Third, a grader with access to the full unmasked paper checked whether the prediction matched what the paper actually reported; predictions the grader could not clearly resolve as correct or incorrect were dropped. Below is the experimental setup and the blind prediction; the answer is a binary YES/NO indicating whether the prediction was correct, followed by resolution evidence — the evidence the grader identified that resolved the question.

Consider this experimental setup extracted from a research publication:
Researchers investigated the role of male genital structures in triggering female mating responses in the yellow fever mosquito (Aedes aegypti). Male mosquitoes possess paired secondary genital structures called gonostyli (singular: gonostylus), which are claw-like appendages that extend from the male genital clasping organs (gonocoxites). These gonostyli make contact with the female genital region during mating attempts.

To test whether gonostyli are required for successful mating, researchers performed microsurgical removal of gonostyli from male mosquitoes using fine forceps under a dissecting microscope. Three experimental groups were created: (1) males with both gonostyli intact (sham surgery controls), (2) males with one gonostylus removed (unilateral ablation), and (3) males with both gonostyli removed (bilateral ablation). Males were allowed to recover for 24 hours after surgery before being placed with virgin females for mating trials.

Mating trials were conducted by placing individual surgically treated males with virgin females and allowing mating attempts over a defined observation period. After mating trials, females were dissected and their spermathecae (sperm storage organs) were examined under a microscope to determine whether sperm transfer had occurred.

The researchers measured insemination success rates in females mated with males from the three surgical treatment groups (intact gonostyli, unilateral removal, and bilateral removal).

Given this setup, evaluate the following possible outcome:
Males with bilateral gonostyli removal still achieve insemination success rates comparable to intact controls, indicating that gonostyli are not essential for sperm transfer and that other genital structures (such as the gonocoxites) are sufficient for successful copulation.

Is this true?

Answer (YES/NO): NO